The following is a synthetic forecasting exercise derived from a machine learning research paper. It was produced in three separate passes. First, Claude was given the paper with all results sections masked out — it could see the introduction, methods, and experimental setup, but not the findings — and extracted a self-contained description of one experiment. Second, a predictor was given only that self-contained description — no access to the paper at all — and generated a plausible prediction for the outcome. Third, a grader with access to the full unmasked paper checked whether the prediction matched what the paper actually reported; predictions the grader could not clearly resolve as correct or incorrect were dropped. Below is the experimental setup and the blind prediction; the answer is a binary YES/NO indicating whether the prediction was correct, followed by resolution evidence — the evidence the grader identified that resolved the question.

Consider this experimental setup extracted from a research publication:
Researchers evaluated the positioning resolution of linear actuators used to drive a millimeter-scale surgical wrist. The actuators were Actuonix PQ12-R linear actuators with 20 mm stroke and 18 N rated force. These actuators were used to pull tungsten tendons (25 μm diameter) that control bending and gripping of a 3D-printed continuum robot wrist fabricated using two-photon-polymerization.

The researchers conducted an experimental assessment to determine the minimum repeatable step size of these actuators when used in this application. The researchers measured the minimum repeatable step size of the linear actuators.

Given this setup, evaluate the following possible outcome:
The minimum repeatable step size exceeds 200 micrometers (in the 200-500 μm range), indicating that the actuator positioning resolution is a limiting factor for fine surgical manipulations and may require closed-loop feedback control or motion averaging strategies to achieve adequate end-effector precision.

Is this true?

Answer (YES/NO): NO